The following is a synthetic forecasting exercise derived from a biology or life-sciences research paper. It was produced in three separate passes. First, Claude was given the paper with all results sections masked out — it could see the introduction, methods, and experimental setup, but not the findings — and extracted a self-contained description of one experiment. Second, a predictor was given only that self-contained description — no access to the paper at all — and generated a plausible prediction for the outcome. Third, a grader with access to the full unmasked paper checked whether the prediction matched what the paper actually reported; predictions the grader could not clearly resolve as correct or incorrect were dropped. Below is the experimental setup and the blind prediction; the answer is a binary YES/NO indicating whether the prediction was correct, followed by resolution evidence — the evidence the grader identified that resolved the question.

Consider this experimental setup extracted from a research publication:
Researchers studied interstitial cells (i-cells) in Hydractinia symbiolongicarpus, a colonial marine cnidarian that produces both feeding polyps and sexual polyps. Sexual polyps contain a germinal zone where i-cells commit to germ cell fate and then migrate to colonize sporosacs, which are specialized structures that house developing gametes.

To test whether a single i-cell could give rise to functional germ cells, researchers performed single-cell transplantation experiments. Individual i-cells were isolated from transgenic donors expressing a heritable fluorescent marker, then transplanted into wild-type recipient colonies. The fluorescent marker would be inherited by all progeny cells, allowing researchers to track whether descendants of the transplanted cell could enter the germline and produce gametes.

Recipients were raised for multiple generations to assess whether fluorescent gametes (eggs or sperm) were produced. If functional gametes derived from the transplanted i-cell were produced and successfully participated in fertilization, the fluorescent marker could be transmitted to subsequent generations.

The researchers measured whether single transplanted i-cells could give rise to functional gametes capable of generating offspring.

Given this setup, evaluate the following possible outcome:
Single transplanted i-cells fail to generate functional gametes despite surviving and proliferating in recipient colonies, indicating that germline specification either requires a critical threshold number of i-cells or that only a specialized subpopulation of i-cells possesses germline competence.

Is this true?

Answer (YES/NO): NO